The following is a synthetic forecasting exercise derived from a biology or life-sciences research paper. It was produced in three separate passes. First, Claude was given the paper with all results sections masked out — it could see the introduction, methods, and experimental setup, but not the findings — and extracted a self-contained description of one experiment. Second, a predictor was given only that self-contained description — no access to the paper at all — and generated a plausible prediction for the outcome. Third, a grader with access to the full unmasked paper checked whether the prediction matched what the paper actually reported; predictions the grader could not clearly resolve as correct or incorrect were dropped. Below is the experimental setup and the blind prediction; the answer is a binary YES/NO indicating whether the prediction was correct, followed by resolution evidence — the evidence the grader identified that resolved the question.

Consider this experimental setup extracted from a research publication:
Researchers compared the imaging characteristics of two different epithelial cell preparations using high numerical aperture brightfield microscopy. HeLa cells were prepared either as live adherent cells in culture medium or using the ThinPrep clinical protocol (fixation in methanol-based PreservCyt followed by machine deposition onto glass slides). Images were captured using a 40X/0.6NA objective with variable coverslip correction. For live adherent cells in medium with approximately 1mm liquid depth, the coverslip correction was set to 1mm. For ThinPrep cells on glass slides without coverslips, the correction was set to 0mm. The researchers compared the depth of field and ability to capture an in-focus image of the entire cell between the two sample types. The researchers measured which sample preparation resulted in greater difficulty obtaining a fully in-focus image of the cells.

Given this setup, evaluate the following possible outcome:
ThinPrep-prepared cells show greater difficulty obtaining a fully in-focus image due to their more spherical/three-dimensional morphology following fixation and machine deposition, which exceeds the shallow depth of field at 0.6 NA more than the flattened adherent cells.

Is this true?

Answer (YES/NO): YES